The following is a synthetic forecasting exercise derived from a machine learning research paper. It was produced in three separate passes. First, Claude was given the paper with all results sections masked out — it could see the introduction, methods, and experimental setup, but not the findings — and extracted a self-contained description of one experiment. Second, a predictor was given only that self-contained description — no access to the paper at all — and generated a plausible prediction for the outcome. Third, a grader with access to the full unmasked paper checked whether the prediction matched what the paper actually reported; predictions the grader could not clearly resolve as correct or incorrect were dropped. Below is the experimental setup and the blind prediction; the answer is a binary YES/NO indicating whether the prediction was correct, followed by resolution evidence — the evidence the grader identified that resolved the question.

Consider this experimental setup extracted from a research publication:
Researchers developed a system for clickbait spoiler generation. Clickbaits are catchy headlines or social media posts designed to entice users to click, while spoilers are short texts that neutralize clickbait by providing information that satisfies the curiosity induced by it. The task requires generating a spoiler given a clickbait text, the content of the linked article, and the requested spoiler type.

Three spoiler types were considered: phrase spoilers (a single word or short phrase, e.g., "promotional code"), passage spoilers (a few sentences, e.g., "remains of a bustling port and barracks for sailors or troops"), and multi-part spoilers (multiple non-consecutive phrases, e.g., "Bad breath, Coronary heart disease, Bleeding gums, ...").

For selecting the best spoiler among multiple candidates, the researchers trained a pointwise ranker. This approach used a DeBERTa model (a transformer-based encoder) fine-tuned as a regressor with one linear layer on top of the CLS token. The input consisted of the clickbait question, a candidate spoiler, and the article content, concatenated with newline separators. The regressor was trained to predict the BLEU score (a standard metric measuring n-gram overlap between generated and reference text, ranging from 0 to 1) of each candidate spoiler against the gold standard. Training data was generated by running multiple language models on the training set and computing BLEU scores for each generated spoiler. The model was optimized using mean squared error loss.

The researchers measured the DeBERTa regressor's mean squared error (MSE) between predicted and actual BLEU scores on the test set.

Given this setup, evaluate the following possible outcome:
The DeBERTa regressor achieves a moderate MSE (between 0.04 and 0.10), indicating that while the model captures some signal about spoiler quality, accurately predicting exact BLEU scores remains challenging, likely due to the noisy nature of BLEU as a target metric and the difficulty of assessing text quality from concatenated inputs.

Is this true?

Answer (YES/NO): NO